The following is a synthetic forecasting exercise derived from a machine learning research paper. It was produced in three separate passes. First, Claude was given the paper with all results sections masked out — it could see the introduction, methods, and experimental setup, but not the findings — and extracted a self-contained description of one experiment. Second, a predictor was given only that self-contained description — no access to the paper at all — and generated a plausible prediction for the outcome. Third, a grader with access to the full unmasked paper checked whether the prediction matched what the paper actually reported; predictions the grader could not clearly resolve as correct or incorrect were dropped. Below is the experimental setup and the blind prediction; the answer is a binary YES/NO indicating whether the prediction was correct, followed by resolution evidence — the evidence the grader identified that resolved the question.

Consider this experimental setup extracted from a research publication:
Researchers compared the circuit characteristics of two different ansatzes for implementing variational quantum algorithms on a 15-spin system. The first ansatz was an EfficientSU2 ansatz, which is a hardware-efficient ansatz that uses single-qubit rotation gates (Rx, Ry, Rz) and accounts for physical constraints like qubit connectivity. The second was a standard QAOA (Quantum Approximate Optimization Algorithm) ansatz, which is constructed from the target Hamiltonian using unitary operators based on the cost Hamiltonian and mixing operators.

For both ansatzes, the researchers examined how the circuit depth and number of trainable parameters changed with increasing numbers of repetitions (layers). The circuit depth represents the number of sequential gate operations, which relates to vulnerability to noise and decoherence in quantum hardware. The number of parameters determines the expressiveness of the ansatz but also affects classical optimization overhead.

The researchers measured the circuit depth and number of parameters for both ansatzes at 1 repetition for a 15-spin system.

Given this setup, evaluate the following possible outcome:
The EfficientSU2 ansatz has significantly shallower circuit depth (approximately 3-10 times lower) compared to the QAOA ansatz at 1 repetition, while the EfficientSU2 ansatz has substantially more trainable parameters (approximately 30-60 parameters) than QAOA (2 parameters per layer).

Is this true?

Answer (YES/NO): NO